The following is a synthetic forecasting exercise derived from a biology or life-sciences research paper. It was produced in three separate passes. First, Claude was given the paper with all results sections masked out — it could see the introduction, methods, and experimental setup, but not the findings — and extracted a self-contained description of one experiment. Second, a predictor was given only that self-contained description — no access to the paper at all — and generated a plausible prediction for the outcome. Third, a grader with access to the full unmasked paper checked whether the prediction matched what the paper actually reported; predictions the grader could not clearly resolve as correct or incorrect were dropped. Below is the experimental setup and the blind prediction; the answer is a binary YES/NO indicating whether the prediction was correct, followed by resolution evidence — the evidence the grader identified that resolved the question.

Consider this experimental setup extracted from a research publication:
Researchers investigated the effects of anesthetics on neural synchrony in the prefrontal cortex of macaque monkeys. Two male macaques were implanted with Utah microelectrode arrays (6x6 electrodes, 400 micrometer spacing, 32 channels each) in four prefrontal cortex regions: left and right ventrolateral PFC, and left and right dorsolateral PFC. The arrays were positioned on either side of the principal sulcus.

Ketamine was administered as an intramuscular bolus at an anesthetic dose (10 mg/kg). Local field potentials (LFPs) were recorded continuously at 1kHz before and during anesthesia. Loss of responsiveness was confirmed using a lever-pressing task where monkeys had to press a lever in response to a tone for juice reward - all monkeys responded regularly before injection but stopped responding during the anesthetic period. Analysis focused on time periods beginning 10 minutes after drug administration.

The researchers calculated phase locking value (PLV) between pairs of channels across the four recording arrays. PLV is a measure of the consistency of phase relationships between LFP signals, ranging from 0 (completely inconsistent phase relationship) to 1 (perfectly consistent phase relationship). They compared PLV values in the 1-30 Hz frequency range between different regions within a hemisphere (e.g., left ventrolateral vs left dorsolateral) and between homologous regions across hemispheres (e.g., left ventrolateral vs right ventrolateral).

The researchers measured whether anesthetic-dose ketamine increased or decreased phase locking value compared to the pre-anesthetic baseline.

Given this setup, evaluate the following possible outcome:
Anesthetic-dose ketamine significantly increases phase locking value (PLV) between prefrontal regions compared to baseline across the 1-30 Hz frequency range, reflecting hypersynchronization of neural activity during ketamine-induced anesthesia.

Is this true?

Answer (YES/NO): NO